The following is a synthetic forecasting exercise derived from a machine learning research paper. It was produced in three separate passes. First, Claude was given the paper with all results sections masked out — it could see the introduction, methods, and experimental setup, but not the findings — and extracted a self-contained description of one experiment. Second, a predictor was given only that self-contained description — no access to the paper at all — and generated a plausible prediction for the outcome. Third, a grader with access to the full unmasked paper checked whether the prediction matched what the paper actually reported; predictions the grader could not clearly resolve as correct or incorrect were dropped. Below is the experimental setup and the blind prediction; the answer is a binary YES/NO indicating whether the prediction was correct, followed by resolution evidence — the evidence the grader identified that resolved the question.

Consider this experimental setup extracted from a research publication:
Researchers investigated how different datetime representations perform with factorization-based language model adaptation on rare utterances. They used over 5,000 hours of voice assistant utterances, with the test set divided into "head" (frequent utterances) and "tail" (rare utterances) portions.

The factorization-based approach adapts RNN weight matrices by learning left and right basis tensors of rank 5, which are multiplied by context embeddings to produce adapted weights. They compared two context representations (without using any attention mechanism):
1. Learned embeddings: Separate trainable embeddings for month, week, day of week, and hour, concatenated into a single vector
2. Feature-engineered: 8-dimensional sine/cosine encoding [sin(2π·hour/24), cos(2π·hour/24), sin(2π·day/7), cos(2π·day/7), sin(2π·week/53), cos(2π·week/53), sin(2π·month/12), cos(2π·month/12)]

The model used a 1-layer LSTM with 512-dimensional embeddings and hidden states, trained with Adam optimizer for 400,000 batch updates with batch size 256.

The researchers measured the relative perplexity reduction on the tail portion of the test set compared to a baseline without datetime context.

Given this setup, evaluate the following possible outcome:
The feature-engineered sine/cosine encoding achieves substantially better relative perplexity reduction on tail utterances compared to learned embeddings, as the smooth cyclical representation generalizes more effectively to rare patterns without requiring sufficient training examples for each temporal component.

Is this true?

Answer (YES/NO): YES